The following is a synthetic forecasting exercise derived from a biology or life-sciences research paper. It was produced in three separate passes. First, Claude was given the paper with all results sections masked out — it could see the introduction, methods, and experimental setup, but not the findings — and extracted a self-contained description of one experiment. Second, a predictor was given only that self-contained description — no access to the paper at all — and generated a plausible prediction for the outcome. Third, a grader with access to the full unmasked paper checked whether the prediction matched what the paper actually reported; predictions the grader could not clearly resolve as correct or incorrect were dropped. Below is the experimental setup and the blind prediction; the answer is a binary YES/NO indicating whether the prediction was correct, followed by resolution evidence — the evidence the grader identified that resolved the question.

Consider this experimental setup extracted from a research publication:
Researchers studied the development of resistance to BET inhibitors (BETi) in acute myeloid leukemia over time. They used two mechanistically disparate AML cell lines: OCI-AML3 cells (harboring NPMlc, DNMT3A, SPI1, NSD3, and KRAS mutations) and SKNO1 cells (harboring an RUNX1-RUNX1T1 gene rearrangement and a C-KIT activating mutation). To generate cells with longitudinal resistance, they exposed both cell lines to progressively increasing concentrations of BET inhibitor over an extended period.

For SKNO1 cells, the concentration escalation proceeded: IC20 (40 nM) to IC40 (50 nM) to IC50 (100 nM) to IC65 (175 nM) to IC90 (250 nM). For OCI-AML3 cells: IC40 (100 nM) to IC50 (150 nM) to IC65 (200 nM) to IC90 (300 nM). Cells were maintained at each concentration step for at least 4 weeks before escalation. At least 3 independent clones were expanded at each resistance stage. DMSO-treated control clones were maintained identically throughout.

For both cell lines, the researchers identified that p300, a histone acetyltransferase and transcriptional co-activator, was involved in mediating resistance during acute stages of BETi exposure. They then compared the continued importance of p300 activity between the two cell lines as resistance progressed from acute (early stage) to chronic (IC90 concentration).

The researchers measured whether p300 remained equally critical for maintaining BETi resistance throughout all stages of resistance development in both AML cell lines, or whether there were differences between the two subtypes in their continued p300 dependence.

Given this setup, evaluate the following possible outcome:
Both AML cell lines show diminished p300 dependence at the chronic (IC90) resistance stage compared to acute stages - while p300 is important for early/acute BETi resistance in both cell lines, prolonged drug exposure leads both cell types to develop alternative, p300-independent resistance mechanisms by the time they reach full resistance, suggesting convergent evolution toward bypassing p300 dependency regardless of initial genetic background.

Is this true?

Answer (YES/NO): NO